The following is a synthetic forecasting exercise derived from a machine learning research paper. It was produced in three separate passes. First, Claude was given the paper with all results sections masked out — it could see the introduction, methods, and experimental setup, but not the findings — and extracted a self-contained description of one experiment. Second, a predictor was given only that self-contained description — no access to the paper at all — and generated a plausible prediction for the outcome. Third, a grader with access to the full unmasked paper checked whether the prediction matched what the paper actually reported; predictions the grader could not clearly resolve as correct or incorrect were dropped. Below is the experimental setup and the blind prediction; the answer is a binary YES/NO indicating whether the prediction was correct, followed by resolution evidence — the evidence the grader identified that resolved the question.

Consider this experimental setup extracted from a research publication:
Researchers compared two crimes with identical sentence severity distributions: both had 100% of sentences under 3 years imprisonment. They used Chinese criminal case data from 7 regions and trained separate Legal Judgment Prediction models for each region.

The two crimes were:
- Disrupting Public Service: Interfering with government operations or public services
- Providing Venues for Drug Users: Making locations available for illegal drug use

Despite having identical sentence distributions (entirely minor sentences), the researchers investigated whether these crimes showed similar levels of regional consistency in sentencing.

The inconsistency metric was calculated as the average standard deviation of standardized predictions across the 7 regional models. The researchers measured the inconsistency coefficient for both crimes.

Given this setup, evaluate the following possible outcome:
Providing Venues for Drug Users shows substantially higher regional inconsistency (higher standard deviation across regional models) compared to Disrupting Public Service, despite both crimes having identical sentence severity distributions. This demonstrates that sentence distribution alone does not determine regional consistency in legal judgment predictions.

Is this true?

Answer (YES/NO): YES